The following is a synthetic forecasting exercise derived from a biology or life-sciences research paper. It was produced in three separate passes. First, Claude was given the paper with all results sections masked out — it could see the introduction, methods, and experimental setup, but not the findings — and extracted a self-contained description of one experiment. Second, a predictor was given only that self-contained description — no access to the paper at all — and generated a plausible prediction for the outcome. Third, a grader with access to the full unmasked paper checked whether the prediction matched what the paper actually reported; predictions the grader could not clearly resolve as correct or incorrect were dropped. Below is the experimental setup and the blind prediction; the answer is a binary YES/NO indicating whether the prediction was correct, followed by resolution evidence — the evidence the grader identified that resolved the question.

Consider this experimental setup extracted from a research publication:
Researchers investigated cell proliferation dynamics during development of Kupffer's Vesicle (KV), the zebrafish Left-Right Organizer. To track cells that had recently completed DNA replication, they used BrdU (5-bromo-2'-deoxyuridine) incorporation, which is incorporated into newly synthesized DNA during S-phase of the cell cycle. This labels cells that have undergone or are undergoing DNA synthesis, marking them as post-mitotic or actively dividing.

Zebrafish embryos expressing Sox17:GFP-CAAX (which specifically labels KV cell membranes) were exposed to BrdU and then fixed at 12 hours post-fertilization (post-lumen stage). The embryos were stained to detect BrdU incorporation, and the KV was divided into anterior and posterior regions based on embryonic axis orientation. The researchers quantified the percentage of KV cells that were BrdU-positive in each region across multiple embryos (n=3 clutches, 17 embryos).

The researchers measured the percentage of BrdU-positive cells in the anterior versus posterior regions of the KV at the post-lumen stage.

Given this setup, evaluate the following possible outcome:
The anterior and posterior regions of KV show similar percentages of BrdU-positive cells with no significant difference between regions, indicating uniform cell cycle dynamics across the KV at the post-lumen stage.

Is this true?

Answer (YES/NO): NO